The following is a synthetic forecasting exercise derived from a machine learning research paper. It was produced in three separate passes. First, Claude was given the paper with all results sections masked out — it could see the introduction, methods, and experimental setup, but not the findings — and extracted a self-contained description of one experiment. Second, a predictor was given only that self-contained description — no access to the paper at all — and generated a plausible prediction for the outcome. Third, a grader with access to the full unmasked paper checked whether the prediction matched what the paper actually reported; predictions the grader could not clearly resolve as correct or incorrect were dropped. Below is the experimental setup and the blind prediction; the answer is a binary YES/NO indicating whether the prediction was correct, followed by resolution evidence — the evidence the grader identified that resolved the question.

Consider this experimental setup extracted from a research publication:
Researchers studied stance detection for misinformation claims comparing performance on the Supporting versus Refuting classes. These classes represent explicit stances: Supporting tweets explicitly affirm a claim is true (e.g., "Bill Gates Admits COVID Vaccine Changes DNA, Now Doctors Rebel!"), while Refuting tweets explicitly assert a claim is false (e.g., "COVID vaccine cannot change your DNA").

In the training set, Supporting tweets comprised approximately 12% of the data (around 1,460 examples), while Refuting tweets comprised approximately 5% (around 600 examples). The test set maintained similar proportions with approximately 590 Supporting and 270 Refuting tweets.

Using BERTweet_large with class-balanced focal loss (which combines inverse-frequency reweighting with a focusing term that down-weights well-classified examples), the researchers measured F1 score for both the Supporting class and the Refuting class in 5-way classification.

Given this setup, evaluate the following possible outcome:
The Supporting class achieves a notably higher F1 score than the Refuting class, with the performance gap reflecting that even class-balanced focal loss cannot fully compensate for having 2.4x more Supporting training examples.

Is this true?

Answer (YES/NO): NO